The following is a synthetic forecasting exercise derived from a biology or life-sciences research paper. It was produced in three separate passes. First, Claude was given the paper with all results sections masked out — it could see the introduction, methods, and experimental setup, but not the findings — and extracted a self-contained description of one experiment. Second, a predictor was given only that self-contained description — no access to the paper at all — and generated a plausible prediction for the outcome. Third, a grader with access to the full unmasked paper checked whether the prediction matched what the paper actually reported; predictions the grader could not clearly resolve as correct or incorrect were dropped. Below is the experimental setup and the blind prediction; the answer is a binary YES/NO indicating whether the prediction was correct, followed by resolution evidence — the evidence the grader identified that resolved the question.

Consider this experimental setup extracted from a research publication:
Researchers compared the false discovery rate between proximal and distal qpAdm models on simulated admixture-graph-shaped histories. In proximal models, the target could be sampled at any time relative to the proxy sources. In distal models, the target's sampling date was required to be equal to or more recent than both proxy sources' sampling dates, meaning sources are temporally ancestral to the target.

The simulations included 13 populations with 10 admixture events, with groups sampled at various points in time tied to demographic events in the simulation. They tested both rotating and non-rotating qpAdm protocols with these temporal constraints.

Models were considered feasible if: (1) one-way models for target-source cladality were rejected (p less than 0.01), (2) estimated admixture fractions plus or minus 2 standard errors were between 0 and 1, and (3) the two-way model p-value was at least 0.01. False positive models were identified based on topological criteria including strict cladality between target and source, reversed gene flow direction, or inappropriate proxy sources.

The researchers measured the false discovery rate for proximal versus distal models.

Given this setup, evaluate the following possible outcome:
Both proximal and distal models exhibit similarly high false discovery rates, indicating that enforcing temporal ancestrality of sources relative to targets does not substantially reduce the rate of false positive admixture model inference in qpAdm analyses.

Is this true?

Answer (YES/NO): NO